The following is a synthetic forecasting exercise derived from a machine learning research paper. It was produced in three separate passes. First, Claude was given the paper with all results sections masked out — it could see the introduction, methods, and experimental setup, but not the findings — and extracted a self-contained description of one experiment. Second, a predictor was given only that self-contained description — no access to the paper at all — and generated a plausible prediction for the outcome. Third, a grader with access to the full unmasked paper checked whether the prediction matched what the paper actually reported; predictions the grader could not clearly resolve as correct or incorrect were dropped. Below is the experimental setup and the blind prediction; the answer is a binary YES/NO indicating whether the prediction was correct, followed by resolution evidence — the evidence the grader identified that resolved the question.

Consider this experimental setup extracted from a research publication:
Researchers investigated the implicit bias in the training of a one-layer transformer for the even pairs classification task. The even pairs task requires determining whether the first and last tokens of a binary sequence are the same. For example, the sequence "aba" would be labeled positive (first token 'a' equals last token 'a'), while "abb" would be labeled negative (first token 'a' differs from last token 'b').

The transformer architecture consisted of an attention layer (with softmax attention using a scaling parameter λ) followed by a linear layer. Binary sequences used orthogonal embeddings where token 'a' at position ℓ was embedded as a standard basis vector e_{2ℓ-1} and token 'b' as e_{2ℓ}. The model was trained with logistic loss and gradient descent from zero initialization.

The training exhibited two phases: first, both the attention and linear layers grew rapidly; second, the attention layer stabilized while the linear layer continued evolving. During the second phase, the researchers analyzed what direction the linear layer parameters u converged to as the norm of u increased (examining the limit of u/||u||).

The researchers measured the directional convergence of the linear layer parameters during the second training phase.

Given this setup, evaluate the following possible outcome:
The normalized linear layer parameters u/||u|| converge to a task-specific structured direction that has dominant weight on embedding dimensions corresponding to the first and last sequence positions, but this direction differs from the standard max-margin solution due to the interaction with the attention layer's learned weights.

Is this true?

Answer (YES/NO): NO